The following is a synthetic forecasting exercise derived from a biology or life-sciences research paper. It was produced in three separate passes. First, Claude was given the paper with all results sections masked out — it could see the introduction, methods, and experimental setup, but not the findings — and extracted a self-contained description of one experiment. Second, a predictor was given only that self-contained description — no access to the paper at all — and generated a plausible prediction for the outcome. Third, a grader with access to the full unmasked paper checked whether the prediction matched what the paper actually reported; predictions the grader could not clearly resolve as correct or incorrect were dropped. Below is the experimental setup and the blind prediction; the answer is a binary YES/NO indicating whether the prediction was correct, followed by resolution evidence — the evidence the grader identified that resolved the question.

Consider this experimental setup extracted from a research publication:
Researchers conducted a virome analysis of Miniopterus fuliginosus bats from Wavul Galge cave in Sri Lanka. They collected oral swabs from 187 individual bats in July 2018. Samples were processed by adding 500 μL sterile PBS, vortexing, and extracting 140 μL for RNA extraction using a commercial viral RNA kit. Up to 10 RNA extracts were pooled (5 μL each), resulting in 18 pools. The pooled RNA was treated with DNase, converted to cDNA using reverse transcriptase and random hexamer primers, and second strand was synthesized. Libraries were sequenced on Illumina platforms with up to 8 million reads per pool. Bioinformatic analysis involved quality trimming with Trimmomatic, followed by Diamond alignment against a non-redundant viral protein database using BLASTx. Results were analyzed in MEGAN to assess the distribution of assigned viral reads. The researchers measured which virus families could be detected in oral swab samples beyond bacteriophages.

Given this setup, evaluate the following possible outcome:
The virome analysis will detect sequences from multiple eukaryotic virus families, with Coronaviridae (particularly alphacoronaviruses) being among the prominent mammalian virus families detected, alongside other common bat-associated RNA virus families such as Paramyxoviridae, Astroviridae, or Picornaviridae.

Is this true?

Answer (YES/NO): NO